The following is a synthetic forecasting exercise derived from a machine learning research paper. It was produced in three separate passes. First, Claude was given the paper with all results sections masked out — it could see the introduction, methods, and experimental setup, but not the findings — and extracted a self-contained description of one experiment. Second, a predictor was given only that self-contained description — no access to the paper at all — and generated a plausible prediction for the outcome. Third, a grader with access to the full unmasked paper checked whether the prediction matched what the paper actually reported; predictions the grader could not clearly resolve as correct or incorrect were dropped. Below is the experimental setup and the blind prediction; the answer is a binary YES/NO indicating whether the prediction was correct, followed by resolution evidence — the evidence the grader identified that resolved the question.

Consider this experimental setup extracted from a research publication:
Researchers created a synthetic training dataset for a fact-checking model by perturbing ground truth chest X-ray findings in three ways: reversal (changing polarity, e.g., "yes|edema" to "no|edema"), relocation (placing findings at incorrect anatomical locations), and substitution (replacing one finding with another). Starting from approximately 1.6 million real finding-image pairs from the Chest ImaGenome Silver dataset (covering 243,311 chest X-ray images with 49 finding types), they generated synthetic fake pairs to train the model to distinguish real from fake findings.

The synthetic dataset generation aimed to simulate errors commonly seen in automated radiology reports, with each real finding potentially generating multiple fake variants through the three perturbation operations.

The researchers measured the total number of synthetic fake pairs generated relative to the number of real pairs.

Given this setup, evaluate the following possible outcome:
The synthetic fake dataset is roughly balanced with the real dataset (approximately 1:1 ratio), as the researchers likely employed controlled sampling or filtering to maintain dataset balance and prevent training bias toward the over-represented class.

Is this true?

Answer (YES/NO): NO